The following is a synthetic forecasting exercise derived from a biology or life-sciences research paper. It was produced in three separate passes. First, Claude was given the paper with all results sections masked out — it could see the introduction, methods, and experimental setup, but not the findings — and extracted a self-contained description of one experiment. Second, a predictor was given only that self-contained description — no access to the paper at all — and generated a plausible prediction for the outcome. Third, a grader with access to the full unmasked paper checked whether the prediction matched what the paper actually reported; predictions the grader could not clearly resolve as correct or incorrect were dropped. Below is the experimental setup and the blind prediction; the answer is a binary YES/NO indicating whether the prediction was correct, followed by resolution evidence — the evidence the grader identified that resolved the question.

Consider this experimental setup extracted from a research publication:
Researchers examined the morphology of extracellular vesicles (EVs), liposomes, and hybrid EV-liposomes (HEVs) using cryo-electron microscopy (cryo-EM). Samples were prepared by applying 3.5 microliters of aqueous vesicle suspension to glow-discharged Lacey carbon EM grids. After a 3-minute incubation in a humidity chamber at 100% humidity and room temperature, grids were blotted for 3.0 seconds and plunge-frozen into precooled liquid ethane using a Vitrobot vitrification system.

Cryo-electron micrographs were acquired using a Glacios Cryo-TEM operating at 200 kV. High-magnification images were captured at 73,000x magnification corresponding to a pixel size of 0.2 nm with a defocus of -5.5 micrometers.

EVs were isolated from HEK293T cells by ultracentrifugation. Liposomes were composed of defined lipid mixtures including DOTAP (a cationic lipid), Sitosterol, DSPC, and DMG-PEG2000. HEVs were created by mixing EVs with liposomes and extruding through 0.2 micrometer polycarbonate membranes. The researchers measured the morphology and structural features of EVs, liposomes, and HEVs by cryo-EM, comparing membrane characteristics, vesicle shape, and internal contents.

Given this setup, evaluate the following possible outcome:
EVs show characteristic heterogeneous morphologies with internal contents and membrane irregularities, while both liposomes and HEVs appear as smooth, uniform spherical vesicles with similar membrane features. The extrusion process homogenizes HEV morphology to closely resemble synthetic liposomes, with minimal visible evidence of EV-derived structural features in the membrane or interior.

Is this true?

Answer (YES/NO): NO